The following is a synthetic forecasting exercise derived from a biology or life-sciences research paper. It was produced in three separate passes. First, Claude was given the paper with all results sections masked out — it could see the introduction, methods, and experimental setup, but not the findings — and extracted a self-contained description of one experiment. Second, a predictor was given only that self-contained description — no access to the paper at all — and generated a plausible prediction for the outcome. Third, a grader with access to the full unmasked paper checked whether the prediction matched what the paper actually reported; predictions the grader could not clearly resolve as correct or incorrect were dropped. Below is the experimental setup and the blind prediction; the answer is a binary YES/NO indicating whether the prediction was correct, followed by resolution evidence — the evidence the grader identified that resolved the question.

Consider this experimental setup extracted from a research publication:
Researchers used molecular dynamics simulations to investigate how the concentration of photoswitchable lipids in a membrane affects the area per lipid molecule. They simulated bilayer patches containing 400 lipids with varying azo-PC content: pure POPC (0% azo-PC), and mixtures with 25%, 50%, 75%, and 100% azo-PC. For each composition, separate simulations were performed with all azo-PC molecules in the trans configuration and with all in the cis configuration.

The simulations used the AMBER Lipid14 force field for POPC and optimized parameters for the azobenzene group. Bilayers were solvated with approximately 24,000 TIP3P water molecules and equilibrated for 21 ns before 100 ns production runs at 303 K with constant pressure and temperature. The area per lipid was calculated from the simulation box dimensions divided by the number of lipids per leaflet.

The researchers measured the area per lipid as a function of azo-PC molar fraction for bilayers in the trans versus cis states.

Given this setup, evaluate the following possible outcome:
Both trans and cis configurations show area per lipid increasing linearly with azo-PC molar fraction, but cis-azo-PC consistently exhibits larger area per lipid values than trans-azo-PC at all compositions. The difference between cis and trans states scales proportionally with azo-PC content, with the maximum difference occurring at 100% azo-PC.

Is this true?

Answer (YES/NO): NO